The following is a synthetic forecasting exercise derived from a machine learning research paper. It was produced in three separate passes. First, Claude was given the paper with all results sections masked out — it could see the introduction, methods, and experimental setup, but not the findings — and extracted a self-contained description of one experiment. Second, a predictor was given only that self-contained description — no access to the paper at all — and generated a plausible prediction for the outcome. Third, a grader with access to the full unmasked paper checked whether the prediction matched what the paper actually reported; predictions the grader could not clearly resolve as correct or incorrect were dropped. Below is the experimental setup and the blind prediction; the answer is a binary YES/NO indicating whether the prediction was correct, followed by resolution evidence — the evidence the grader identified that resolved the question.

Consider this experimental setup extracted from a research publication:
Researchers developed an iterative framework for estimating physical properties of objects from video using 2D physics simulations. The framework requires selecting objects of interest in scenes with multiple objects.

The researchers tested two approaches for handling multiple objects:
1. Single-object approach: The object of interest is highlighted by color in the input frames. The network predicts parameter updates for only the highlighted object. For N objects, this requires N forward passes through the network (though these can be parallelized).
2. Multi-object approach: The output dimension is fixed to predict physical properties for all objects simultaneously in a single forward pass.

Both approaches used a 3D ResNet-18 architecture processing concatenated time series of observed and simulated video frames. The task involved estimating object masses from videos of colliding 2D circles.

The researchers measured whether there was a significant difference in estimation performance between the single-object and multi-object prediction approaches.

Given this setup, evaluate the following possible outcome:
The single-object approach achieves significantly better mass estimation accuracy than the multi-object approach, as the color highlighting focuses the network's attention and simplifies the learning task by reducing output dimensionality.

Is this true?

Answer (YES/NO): NO